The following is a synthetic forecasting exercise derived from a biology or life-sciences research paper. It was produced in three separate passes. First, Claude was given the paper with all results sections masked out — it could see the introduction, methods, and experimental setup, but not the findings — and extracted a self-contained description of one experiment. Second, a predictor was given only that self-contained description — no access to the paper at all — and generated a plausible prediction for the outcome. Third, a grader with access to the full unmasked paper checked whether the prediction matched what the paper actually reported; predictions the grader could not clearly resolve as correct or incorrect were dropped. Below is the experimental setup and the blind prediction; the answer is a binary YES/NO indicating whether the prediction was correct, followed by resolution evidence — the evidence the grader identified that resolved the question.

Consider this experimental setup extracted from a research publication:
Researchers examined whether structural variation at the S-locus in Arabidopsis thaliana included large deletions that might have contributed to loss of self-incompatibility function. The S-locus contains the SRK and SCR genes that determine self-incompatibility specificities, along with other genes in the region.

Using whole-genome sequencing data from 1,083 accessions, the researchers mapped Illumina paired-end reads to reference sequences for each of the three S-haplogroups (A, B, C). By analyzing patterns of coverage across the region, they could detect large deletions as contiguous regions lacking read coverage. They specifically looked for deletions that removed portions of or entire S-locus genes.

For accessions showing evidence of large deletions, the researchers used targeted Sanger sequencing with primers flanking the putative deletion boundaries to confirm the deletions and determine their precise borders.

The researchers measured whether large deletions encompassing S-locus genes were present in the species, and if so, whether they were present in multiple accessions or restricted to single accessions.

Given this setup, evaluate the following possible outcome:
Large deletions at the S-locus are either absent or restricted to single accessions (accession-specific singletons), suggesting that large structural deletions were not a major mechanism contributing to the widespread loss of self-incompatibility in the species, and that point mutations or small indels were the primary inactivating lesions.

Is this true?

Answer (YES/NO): NO